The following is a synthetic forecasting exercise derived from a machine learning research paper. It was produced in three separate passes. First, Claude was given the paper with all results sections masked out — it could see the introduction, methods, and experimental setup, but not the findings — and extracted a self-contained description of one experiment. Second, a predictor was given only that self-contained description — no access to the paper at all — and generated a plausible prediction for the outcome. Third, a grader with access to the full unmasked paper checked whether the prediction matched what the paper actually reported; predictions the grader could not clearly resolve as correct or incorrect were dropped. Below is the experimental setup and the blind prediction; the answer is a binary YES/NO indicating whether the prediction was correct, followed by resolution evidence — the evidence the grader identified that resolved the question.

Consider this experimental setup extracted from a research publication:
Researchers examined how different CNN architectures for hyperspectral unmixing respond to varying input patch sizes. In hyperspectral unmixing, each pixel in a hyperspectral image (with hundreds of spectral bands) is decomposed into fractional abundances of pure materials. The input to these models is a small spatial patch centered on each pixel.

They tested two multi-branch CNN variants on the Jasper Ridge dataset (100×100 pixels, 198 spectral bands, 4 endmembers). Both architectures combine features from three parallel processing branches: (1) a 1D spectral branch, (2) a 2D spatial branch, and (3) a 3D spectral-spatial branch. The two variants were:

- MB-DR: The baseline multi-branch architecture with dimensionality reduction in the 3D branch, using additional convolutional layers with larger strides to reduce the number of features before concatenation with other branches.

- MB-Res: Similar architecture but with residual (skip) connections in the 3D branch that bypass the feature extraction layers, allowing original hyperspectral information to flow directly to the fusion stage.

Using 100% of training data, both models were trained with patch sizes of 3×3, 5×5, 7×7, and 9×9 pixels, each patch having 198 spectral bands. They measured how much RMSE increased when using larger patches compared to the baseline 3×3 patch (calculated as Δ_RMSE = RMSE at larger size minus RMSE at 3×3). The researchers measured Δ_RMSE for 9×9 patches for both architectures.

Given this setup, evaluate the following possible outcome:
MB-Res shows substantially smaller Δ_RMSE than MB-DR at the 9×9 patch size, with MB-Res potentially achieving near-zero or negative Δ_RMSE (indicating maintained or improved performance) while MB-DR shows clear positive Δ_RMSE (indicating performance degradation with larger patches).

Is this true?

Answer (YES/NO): NO